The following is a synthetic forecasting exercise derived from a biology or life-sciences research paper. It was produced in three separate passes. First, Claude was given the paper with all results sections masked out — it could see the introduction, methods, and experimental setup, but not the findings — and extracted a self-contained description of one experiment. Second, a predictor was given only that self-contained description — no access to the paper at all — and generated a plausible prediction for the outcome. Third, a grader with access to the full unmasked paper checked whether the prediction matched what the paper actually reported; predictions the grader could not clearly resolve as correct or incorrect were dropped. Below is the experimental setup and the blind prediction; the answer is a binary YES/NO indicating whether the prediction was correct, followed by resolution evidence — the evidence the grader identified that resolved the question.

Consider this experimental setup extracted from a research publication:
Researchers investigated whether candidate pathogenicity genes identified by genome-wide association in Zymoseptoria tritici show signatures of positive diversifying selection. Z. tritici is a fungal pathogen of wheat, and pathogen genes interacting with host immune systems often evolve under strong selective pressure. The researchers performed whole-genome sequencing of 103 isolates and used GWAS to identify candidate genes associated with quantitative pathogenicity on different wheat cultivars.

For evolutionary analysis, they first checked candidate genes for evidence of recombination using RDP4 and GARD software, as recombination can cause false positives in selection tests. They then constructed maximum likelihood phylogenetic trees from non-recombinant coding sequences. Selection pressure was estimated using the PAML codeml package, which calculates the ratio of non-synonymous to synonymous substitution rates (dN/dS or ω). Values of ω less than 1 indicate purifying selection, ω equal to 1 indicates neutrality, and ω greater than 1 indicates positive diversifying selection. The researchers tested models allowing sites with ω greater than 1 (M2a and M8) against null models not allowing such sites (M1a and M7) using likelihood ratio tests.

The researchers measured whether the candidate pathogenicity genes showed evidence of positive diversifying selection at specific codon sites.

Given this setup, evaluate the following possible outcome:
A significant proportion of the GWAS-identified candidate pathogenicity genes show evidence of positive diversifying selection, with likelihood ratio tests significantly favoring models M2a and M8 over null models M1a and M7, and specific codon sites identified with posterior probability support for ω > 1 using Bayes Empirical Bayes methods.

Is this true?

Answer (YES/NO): YES